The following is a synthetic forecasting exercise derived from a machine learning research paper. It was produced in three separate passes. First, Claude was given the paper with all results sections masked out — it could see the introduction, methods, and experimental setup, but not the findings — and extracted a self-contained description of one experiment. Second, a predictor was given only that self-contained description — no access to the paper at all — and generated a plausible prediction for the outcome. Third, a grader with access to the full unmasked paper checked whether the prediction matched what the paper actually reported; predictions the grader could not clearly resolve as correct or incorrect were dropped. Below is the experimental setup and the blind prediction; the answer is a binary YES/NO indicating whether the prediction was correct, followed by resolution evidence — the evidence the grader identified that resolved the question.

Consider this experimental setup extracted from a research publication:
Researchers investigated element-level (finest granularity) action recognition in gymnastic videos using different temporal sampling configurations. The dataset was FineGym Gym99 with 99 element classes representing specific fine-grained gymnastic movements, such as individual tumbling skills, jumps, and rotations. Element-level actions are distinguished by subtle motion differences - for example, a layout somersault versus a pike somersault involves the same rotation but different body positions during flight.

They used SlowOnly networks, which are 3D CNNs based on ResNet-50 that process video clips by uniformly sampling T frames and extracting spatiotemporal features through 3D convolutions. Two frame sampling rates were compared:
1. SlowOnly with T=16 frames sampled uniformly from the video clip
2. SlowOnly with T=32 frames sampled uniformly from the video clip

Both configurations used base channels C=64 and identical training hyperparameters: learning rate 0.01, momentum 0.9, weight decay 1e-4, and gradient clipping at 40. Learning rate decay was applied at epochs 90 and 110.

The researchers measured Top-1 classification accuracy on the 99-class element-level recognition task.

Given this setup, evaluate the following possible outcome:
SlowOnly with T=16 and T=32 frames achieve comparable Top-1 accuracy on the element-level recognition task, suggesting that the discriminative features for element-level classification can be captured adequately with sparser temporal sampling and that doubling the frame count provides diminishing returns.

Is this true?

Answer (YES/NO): NO